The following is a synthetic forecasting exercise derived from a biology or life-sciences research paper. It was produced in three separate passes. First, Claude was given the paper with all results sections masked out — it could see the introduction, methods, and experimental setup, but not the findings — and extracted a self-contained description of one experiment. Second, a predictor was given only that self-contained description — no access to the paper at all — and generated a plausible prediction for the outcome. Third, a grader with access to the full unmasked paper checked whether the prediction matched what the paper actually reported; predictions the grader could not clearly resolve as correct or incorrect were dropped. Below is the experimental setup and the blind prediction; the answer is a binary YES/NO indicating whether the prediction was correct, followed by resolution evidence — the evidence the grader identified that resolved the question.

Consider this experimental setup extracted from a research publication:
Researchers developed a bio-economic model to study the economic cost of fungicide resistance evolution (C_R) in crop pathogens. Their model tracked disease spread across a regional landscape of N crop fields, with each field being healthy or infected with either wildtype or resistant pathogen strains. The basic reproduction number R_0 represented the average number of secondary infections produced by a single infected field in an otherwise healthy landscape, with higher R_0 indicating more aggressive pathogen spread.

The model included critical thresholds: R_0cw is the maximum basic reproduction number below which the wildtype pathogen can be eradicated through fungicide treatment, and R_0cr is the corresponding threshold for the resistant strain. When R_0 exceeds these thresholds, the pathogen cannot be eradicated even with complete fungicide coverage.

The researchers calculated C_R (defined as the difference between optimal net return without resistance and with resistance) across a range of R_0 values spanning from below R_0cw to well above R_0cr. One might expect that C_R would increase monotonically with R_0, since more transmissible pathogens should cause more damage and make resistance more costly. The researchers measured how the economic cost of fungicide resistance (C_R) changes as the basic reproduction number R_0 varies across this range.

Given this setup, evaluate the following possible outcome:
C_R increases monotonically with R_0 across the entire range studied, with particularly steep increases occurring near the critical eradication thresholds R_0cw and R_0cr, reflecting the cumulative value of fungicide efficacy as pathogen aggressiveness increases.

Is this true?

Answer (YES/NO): NO